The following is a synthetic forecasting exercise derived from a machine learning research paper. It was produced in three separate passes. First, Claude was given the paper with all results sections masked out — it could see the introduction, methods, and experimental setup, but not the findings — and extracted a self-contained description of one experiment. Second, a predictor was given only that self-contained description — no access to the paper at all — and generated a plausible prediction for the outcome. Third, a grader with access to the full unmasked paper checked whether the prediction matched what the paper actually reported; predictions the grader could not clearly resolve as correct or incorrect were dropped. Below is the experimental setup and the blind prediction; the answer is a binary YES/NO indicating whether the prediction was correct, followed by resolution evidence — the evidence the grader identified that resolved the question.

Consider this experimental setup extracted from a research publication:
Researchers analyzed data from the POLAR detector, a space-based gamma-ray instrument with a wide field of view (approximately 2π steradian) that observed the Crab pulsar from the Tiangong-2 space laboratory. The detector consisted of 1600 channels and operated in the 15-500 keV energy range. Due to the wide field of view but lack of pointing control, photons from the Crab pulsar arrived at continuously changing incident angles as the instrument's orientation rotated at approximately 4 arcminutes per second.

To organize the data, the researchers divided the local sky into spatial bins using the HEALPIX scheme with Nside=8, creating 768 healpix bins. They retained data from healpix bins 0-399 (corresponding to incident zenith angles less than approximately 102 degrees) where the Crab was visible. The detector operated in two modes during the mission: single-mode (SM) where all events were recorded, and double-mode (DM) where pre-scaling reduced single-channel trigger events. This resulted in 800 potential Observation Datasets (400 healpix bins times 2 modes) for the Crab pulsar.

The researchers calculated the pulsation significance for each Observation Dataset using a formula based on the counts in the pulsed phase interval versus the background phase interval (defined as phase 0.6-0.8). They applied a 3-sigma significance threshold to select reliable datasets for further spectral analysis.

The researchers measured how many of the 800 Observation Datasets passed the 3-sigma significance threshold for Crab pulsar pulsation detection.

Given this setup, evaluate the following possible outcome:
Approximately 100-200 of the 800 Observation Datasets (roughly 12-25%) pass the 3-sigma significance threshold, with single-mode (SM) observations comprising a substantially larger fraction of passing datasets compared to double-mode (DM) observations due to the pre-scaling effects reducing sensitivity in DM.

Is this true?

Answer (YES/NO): YES